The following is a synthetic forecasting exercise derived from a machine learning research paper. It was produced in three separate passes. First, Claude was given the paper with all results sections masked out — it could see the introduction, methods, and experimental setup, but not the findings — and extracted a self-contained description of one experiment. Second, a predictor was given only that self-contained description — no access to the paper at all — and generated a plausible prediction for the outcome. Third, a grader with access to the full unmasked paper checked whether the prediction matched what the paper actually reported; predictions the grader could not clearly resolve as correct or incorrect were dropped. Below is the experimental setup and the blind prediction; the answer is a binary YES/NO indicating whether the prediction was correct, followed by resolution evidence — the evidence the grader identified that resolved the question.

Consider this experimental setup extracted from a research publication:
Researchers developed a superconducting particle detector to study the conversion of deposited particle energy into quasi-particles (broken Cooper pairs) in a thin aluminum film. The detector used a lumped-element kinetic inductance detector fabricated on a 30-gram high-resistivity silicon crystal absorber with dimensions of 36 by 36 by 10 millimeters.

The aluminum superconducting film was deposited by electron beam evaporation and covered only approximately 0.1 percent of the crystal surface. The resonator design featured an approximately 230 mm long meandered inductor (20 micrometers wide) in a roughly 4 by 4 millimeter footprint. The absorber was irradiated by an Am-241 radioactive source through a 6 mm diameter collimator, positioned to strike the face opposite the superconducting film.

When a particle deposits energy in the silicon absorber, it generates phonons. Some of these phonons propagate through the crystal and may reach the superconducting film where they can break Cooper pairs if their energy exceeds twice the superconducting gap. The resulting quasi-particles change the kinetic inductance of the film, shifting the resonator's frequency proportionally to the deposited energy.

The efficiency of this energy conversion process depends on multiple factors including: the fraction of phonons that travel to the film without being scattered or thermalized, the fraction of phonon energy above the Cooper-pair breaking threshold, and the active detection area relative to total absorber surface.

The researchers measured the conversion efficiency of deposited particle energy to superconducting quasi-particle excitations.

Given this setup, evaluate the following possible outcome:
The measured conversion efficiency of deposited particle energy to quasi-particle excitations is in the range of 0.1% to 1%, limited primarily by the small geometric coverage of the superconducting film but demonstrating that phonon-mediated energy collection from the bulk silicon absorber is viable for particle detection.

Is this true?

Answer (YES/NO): YES